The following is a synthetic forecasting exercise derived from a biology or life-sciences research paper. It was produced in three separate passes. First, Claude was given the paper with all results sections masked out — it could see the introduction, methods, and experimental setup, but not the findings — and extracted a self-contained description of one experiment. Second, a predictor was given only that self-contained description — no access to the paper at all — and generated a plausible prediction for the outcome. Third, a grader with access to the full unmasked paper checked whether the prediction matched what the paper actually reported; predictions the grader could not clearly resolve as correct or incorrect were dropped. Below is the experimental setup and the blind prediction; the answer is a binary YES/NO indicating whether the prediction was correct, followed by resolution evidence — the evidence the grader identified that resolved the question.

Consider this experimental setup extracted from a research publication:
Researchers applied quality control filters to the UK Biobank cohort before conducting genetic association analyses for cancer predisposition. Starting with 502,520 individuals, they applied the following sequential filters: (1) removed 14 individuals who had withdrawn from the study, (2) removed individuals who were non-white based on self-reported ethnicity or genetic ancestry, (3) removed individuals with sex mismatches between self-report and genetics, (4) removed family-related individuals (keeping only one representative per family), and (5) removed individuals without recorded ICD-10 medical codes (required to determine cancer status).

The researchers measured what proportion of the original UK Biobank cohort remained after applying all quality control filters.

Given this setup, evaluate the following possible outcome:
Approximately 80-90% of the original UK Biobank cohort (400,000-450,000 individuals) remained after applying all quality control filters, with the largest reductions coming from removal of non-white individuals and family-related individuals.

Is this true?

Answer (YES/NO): NO